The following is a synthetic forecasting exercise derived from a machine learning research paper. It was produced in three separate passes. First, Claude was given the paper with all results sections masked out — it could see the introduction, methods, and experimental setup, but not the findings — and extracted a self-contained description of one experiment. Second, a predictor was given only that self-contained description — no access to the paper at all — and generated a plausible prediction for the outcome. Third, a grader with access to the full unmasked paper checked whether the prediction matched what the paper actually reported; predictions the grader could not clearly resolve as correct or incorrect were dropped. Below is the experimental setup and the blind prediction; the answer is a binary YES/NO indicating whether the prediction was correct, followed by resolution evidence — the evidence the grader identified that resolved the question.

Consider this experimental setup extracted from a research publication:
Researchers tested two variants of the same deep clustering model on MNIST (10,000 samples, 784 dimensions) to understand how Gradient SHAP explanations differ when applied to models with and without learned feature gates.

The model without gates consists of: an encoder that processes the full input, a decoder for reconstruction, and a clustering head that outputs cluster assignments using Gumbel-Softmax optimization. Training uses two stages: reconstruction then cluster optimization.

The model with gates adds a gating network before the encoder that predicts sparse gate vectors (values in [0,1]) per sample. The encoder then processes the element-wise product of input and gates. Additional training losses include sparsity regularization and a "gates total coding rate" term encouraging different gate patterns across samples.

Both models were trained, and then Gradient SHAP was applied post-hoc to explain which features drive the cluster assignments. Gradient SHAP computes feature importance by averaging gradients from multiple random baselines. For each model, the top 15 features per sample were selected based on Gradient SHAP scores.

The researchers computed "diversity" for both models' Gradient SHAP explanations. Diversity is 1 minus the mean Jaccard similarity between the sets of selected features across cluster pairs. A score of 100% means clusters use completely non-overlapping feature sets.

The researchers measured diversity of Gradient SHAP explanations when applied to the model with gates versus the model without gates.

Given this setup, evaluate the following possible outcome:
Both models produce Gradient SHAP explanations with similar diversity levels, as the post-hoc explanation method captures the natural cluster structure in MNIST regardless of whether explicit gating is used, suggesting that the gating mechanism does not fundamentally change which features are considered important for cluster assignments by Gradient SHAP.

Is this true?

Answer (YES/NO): YES